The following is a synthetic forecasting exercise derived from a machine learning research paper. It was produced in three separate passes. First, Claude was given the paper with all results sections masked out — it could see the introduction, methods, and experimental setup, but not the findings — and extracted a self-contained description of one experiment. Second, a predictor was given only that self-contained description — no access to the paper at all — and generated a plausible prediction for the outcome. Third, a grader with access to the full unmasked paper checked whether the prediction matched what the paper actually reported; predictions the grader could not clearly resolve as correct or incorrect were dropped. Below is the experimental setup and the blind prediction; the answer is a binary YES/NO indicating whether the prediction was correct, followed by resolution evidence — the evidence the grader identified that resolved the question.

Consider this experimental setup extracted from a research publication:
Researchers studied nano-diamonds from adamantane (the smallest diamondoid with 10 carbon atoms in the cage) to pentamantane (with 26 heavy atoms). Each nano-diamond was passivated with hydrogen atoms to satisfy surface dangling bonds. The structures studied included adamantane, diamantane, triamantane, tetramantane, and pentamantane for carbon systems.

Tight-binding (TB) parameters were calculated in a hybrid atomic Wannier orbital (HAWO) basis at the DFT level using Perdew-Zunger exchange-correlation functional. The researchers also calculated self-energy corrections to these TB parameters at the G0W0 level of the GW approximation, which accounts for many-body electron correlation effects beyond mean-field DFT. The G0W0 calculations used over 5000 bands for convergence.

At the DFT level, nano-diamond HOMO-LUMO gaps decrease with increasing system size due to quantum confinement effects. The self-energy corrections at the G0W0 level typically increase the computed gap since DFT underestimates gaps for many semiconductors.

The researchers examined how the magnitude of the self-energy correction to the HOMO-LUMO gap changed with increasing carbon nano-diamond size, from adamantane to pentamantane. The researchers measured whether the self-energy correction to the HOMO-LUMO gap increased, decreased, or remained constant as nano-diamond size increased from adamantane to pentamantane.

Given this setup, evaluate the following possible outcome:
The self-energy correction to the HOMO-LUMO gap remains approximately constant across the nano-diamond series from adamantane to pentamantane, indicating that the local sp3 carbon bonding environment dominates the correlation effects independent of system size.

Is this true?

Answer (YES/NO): NO